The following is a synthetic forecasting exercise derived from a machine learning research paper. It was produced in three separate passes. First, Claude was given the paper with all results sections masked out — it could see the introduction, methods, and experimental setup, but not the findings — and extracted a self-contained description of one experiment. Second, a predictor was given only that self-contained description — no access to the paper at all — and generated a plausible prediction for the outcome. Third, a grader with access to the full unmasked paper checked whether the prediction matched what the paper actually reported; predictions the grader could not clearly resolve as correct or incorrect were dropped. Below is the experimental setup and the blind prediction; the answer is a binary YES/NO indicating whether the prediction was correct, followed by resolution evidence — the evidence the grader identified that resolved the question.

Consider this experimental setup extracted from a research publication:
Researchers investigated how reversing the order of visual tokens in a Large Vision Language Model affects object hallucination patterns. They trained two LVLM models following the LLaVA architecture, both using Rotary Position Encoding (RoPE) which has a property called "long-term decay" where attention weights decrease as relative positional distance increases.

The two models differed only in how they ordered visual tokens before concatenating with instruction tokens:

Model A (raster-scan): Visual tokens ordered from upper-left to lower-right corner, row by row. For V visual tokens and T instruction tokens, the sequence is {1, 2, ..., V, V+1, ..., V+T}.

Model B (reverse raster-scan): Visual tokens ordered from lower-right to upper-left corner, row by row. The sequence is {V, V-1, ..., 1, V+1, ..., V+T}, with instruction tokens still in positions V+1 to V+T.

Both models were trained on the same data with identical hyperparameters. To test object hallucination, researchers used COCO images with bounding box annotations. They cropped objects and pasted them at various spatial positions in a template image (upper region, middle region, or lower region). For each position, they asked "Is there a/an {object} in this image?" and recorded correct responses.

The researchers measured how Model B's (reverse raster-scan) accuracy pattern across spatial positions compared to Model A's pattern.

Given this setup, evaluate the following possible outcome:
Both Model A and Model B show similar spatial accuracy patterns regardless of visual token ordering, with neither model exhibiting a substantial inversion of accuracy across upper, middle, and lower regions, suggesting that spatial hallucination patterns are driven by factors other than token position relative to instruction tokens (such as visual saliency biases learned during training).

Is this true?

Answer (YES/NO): NO